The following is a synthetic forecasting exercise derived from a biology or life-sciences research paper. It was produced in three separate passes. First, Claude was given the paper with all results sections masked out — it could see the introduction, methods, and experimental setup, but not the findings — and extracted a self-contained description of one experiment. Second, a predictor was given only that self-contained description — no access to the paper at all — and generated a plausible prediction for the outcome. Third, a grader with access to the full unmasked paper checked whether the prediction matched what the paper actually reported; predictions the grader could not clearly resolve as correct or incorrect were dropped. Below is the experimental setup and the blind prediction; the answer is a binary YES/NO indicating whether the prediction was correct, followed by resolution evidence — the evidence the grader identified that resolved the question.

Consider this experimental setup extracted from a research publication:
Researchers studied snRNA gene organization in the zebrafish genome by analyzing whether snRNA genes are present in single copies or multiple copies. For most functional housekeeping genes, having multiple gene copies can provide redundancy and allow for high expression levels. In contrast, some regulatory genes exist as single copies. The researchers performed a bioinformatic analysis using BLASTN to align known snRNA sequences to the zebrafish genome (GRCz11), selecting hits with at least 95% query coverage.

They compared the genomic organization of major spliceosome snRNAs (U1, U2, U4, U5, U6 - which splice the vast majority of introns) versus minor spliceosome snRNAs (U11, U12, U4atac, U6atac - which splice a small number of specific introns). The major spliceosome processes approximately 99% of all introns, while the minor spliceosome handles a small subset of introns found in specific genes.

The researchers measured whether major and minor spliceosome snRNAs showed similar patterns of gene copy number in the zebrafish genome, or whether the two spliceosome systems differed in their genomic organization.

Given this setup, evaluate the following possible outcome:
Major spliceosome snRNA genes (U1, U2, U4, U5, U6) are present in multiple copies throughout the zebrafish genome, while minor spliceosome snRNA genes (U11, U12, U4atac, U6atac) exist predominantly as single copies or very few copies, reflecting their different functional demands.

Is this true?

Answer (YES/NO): YES